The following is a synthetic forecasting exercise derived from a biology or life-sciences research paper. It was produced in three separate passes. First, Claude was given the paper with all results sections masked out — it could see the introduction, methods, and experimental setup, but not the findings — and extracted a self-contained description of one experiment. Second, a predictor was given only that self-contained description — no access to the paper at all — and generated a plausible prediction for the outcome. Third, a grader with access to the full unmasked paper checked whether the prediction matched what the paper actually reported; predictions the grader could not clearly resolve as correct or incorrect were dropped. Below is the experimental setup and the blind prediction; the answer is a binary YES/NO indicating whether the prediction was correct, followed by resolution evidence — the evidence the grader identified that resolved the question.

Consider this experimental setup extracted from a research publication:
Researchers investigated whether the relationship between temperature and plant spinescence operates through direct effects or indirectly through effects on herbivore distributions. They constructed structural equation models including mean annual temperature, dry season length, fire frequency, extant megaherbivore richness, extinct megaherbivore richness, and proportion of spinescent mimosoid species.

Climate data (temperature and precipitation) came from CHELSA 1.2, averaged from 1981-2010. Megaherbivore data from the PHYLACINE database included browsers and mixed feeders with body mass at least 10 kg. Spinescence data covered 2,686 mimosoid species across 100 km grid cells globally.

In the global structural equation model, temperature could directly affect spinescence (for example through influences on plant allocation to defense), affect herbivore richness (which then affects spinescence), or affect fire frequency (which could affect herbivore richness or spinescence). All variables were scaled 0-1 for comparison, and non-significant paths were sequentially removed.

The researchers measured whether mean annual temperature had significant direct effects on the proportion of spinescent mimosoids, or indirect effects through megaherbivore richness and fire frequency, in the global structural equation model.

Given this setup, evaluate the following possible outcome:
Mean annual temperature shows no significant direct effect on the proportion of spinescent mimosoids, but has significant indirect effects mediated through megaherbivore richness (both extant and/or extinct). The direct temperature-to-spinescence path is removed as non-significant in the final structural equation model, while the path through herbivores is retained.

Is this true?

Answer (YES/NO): NO